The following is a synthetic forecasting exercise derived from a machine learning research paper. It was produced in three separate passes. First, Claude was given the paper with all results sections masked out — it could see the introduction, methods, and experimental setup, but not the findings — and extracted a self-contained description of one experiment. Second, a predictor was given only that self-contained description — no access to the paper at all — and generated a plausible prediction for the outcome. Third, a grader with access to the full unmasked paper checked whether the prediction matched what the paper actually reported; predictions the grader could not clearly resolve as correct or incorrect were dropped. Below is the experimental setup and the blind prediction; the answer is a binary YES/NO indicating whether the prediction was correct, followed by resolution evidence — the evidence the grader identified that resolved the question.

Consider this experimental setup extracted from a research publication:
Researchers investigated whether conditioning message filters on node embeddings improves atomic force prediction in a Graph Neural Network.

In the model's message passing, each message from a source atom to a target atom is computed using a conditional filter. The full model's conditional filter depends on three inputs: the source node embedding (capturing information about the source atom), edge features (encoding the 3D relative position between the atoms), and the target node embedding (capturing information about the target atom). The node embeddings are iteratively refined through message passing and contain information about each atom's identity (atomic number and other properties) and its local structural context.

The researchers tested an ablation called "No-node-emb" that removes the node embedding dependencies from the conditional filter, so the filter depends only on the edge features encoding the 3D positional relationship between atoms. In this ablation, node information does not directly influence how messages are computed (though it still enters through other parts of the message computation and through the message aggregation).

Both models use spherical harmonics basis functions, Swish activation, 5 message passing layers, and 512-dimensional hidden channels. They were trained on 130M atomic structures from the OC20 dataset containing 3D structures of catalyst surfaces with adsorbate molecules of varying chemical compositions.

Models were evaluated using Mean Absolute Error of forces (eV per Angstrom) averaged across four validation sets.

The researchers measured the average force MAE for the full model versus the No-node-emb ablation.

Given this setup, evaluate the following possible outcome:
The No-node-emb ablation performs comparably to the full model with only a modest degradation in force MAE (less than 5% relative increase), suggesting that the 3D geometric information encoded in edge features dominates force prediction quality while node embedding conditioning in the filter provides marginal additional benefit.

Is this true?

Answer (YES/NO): NO